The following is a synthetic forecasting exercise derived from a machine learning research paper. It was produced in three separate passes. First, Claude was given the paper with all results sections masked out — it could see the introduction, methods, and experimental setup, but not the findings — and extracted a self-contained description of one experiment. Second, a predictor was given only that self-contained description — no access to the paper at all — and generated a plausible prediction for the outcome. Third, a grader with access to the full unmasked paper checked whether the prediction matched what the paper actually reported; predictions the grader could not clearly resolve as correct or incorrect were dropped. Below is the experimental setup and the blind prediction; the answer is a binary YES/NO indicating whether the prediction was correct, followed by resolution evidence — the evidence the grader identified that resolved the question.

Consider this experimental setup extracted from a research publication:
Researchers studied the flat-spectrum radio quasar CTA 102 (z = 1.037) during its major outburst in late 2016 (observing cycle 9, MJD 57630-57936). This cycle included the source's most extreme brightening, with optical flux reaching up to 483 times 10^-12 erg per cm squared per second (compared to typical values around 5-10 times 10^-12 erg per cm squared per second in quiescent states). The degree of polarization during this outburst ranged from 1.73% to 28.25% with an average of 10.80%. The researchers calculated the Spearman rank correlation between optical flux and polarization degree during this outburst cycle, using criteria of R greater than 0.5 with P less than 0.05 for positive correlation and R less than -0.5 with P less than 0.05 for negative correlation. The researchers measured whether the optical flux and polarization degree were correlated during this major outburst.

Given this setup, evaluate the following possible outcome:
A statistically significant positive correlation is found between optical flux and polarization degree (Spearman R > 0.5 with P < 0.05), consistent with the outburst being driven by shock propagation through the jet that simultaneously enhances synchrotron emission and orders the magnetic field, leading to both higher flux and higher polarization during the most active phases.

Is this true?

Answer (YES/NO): NO